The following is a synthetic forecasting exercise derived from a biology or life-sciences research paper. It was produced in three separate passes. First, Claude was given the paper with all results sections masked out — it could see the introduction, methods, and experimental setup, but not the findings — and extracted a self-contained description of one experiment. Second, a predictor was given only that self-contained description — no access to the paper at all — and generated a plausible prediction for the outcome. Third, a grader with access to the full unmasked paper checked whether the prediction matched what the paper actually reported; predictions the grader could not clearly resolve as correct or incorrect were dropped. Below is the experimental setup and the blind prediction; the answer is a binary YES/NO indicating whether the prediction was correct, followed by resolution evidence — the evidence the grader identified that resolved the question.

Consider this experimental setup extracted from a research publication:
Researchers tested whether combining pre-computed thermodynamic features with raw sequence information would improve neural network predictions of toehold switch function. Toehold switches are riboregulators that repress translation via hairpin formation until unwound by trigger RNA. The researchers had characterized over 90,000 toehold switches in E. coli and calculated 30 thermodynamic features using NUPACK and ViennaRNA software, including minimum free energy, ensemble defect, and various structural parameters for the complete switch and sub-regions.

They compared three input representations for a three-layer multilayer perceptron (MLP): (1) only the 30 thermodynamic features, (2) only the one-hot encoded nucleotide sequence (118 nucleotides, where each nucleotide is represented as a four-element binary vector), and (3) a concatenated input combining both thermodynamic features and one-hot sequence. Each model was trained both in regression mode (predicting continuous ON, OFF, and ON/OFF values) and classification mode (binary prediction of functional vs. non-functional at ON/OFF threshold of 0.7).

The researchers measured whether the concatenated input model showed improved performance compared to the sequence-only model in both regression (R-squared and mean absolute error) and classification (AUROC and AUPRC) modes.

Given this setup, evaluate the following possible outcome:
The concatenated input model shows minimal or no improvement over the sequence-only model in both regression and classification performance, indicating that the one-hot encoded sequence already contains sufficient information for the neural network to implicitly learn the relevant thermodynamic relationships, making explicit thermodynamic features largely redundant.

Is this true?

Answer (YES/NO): YES